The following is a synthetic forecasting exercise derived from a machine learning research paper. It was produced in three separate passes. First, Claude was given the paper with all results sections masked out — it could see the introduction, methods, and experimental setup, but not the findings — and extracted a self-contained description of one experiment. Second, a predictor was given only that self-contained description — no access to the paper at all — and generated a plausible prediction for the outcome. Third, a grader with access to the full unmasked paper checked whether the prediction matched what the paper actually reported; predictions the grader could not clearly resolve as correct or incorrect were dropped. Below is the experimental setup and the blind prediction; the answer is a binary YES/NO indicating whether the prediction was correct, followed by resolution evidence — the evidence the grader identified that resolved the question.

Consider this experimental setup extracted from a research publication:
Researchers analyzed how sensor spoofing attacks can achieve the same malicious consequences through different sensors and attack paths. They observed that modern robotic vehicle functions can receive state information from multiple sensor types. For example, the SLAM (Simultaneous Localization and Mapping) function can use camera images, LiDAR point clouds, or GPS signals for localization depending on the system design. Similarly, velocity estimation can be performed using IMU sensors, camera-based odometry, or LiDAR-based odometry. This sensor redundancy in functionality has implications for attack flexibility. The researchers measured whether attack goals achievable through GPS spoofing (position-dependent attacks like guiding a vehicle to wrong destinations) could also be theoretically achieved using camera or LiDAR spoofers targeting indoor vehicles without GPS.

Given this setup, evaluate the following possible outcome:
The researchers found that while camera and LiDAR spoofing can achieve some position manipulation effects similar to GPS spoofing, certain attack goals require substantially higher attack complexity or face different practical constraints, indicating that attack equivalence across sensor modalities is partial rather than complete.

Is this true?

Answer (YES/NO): NO